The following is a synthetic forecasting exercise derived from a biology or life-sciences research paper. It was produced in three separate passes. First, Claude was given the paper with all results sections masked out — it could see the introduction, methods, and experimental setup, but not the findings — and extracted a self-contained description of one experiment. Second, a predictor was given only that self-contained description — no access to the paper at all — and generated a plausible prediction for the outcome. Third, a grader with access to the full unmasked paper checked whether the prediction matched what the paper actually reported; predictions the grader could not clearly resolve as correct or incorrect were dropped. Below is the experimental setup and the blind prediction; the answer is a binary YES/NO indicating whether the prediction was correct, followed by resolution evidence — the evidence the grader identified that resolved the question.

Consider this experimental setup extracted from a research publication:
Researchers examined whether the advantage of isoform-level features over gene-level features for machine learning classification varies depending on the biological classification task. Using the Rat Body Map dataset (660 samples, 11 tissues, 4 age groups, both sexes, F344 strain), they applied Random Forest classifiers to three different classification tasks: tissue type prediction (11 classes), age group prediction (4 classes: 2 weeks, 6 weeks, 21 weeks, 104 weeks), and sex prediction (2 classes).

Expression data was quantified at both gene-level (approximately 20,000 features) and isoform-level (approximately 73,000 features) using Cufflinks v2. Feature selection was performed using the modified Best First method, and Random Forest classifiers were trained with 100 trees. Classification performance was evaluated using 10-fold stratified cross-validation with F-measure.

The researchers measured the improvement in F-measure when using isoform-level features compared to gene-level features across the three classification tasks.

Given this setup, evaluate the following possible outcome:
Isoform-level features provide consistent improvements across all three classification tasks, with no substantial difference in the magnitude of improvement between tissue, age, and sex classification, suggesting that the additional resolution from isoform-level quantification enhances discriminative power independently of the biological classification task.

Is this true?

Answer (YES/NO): NO